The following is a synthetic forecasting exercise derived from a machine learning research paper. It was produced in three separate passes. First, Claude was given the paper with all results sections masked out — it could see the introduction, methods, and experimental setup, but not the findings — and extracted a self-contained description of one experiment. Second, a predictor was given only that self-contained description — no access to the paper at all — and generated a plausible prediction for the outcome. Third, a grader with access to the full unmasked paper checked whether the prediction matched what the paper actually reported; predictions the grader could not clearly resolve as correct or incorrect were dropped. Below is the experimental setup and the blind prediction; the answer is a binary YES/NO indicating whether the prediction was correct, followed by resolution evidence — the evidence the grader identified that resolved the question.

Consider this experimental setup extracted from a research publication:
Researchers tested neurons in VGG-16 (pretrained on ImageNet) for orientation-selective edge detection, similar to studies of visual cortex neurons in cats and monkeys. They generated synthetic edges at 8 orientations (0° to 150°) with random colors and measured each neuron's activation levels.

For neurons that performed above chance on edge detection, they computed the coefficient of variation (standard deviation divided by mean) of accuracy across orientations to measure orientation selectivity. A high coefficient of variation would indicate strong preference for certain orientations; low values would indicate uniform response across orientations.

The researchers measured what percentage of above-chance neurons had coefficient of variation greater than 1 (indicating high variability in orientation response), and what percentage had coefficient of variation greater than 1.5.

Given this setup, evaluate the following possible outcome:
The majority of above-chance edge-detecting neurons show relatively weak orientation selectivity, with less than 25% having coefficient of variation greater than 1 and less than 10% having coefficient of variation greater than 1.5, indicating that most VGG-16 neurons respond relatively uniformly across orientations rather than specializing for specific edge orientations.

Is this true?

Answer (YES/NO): YES